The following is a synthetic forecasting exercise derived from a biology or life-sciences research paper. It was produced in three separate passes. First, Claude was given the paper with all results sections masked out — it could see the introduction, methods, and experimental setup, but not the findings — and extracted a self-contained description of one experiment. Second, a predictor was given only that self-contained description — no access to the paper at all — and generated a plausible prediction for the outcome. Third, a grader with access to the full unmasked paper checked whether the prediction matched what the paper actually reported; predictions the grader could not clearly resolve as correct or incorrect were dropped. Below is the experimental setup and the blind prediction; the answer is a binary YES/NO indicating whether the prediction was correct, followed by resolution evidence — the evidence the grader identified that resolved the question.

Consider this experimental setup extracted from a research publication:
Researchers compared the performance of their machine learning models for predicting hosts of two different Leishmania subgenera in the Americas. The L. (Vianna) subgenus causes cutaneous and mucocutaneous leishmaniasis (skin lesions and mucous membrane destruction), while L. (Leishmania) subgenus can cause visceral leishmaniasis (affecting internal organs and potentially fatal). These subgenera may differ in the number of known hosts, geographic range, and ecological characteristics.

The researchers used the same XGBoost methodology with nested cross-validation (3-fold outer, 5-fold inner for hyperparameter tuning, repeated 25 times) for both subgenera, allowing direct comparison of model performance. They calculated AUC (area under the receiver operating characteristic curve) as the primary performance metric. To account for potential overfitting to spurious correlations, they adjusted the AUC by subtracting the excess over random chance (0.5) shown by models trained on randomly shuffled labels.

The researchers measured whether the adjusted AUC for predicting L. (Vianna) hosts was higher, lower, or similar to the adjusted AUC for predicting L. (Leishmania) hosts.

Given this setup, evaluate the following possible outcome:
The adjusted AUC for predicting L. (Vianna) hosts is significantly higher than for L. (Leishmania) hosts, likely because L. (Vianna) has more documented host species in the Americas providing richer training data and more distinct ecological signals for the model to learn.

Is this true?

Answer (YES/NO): NO